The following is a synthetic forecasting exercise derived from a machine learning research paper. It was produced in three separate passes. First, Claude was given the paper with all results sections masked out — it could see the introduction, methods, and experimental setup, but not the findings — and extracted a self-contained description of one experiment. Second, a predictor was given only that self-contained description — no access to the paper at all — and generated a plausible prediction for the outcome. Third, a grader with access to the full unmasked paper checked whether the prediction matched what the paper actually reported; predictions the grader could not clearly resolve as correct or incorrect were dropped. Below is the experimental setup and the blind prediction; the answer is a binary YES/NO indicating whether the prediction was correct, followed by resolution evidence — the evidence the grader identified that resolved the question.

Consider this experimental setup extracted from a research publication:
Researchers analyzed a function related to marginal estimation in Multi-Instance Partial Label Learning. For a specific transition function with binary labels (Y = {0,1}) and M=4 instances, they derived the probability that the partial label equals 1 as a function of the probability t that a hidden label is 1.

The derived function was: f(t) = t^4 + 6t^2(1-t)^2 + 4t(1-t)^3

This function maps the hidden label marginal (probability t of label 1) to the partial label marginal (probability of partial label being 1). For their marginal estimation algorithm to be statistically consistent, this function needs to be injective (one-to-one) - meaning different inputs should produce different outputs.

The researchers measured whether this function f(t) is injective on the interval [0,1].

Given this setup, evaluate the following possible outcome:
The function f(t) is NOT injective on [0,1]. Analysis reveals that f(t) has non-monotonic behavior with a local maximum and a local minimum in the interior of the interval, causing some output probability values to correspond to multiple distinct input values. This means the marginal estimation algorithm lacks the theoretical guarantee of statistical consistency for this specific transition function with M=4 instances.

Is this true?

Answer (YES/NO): YES